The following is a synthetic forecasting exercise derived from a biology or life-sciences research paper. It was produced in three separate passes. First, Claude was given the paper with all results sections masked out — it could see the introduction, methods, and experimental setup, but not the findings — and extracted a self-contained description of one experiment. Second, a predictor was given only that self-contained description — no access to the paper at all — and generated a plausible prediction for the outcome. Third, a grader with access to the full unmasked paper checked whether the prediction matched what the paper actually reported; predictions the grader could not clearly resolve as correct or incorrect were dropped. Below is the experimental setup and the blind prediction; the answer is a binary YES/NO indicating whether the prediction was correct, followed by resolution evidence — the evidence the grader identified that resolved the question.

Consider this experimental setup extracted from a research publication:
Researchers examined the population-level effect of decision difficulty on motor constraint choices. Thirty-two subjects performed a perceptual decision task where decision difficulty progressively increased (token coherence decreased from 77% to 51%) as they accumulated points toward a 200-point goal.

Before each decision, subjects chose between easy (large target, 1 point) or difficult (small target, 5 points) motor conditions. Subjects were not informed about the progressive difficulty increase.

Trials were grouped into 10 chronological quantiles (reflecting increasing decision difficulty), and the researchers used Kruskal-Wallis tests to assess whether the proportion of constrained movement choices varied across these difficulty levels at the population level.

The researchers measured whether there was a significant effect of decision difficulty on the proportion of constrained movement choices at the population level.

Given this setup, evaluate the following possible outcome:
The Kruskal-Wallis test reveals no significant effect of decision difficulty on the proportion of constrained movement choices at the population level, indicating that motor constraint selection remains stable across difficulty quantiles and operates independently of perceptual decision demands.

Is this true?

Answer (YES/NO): NO